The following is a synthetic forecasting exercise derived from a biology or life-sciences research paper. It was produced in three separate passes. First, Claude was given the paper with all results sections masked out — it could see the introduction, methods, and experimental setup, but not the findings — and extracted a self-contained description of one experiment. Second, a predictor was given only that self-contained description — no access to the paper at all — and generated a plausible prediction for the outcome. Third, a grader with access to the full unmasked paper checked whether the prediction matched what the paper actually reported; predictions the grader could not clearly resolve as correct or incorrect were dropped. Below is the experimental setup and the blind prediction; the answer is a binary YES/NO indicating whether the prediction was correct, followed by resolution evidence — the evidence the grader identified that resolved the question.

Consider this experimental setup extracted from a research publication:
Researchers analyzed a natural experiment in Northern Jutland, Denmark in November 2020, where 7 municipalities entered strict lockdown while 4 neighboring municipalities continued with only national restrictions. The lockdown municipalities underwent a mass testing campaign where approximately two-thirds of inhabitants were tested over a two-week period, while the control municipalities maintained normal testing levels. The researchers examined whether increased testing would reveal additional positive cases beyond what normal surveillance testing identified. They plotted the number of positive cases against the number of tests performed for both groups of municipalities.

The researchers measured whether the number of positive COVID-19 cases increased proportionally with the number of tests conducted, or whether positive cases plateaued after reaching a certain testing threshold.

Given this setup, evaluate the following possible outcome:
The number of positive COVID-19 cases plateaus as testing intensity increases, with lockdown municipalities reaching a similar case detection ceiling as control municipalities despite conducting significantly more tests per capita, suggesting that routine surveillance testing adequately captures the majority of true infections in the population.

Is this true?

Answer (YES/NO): YES